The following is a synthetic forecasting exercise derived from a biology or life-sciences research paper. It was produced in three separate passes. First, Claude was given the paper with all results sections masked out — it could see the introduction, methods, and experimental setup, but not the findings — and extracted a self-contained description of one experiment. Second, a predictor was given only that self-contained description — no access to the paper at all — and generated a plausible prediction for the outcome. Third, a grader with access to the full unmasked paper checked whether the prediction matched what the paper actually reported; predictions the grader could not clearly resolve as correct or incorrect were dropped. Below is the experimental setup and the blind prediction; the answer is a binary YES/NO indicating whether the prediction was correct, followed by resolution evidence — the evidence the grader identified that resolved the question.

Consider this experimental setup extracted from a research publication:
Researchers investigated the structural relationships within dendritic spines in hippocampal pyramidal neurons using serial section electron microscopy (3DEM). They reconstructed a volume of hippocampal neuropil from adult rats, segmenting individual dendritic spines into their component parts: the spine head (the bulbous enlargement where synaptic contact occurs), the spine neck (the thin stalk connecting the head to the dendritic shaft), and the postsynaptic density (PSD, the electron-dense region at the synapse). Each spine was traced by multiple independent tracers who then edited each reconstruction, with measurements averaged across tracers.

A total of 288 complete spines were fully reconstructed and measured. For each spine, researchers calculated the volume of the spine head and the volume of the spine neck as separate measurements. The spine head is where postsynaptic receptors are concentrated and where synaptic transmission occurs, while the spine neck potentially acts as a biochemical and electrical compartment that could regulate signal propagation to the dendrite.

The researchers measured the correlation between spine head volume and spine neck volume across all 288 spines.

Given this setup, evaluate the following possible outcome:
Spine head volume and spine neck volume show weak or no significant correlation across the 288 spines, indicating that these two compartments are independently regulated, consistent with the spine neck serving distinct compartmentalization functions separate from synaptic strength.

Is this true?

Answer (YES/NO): YES